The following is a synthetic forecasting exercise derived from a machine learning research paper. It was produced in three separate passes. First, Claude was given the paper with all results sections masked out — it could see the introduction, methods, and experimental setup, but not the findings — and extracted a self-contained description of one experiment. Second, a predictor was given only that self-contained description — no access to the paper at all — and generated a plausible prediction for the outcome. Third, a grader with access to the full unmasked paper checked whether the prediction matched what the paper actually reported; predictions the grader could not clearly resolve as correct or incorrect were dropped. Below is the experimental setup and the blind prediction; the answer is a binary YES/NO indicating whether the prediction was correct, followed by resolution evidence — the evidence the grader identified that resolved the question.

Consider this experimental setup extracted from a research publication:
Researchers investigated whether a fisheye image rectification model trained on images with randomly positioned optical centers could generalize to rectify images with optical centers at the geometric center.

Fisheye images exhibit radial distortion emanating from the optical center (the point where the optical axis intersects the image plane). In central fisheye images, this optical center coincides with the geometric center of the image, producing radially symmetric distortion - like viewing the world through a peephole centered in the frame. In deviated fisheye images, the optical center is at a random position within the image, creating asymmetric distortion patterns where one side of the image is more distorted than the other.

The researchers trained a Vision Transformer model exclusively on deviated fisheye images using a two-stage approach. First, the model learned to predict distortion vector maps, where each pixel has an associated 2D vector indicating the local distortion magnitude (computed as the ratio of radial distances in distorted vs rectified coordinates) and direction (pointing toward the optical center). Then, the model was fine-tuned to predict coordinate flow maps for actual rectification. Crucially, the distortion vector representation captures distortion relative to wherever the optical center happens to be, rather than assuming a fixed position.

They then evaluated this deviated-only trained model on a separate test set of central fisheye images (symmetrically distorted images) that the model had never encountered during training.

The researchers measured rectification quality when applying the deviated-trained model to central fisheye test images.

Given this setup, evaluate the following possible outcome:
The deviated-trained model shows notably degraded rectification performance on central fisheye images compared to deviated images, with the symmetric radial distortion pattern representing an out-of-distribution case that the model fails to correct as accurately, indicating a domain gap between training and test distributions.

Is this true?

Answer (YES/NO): YES